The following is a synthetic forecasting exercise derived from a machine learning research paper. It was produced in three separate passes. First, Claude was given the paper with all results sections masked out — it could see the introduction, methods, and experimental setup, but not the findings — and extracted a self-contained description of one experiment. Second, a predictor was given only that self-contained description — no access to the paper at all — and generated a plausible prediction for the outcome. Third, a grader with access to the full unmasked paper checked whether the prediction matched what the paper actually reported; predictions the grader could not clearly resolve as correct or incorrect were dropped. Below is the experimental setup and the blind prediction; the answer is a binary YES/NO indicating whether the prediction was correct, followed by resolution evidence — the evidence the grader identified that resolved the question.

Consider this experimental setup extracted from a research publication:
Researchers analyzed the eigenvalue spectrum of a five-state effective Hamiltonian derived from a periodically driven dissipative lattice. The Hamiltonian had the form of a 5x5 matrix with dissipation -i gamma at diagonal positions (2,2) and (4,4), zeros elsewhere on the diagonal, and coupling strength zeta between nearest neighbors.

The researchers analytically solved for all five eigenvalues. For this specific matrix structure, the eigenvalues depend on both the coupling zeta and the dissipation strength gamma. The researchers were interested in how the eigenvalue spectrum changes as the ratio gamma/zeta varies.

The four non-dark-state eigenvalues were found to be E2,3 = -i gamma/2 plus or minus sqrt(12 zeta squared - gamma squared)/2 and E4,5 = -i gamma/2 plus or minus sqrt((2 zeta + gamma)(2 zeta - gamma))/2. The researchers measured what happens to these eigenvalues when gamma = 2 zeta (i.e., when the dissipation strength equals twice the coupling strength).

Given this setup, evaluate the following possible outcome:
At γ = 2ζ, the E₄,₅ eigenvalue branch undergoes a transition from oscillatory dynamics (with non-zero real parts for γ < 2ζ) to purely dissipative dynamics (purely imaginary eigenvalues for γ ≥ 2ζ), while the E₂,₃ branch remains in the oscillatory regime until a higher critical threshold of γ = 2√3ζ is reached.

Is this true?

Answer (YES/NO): YES